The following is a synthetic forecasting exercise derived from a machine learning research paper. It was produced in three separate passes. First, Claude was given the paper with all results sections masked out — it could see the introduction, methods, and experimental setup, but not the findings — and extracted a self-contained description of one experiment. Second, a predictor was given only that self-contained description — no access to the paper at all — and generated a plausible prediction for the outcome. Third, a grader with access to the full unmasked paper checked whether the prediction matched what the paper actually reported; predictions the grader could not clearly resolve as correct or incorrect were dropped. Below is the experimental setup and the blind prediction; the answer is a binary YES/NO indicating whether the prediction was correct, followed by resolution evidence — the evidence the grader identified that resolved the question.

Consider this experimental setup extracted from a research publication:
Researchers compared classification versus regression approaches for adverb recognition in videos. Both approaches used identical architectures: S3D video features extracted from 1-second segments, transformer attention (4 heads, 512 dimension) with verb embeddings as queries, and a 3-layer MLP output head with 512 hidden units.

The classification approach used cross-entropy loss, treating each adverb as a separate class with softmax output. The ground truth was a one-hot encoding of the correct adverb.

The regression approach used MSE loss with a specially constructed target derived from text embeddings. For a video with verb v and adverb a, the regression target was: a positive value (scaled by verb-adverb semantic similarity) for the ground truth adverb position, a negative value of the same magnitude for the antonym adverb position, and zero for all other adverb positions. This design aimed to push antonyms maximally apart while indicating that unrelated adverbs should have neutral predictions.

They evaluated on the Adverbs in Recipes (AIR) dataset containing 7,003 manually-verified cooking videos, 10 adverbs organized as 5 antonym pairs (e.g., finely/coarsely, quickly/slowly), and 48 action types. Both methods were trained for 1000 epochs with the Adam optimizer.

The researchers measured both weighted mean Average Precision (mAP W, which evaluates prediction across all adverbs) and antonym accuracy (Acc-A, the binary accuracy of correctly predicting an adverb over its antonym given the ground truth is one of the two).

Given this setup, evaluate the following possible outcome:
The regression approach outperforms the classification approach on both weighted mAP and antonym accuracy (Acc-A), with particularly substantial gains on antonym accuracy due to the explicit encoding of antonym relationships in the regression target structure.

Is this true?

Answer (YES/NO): NO